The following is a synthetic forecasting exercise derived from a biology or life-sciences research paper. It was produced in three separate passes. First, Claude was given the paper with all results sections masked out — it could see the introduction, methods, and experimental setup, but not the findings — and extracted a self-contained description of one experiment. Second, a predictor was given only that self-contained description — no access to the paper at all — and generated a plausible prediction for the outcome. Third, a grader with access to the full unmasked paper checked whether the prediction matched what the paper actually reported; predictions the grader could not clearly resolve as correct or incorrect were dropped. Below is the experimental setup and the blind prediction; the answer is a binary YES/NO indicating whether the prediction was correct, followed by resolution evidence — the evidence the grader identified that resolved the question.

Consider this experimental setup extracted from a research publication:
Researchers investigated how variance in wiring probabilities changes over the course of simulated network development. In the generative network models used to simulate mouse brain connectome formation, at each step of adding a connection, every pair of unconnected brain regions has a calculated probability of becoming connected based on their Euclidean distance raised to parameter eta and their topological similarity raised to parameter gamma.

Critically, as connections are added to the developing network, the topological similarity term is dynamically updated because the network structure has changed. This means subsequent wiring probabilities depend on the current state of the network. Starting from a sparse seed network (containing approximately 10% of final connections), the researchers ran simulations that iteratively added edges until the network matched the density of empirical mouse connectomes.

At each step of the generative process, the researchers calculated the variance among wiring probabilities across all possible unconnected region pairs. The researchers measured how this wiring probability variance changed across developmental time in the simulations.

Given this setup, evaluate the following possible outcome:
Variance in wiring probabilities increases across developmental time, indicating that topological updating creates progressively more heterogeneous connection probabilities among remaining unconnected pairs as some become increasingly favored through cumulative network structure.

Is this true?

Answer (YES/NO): YES